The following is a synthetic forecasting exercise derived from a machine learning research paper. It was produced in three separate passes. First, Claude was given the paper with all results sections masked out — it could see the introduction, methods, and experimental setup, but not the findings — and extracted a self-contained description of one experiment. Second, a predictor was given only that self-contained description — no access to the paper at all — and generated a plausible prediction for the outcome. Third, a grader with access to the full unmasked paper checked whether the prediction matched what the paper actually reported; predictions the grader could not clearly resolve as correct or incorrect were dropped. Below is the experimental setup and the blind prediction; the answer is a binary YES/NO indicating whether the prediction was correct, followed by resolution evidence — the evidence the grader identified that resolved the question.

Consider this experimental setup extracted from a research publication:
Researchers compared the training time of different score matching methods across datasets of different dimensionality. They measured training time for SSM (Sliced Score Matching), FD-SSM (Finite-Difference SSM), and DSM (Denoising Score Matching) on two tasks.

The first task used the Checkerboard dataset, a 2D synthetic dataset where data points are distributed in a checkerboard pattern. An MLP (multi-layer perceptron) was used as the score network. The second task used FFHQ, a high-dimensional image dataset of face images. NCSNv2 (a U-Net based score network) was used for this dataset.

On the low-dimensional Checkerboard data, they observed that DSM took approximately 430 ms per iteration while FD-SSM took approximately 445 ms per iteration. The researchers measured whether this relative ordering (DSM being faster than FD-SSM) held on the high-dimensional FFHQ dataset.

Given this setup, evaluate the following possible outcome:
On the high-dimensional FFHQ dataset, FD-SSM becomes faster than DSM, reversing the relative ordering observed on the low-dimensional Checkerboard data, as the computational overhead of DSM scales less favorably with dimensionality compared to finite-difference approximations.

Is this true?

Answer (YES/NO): YES